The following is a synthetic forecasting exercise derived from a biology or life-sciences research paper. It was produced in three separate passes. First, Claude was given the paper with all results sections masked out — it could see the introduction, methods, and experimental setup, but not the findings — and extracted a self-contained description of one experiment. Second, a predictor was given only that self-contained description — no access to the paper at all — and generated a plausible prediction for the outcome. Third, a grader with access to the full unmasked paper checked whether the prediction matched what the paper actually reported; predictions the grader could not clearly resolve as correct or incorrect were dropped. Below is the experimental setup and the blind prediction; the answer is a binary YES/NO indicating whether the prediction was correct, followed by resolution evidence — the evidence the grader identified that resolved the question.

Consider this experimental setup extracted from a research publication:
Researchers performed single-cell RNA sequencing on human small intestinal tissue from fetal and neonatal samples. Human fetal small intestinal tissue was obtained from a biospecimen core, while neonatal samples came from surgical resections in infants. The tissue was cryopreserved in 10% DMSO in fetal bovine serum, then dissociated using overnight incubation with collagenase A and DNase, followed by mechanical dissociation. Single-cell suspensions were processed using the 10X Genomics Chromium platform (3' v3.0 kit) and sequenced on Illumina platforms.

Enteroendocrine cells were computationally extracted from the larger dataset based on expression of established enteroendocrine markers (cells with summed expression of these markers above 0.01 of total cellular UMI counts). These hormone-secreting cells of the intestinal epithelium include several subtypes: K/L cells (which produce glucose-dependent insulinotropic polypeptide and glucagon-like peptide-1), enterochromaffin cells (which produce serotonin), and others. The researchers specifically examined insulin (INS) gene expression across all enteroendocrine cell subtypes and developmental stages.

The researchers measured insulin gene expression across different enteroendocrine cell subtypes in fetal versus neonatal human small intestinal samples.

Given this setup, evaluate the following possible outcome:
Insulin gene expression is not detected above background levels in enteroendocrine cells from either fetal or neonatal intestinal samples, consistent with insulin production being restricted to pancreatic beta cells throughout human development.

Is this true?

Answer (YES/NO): NO